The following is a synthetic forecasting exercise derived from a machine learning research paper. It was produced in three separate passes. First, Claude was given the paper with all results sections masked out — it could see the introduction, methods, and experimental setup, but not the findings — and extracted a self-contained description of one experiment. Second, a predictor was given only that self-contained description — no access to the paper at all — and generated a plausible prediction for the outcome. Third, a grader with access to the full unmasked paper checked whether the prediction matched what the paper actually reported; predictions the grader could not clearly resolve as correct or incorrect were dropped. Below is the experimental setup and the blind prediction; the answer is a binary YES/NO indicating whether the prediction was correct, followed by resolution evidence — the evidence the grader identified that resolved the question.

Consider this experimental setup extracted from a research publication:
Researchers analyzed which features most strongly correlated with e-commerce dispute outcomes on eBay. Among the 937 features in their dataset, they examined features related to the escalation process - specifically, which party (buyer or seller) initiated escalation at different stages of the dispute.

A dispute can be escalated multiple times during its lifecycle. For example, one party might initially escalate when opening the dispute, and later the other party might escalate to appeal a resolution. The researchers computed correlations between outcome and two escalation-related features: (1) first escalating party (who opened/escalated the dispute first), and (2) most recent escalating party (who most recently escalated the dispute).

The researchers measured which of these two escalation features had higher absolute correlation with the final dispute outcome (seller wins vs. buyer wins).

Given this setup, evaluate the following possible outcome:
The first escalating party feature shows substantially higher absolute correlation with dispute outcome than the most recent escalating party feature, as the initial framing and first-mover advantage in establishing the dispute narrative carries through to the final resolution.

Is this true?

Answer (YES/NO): NO